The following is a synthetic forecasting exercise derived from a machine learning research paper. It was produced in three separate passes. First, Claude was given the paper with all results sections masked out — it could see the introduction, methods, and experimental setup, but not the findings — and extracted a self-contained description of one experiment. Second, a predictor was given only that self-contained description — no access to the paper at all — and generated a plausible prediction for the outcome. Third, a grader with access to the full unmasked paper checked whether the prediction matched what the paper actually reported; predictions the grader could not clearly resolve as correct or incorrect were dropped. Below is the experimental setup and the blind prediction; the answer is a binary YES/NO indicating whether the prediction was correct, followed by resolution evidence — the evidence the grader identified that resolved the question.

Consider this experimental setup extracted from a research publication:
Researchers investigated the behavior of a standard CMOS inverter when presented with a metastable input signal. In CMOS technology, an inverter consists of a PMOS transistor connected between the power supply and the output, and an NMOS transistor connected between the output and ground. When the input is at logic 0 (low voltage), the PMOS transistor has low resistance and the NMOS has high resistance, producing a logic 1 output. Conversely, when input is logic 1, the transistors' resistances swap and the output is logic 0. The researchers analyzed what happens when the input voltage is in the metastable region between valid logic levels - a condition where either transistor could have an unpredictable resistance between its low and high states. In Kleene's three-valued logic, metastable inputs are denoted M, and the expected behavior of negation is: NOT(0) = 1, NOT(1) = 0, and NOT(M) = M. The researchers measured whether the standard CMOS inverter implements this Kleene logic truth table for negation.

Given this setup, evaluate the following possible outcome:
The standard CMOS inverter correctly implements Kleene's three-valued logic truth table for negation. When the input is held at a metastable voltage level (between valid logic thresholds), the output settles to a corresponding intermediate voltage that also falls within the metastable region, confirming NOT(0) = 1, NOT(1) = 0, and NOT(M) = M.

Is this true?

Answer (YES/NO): YES